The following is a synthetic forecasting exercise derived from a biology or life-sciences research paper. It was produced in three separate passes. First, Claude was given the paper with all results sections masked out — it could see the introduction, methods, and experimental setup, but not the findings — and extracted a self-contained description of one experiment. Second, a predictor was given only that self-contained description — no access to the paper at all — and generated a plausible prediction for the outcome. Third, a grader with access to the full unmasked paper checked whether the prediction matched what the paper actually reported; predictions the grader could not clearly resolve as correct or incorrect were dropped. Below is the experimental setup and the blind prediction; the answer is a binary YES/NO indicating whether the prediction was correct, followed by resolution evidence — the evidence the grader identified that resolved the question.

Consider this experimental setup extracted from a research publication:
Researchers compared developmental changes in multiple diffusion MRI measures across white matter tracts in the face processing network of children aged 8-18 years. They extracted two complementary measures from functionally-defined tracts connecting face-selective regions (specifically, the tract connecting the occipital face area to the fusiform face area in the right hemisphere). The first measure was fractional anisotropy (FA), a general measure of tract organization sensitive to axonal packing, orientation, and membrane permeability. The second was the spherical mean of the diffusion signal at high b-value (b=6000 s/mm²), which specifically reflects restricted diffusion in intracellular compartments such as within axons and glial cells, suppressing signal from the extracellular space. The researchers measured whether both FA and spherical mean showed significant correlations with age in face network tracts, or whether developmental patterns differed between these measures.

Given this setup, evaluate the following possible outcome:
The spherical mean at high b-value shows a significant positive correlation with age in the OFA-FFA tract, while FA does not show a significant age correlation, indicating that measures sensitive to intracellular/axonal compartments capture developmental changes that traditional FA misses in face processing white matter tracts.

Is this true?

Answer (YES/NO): YES